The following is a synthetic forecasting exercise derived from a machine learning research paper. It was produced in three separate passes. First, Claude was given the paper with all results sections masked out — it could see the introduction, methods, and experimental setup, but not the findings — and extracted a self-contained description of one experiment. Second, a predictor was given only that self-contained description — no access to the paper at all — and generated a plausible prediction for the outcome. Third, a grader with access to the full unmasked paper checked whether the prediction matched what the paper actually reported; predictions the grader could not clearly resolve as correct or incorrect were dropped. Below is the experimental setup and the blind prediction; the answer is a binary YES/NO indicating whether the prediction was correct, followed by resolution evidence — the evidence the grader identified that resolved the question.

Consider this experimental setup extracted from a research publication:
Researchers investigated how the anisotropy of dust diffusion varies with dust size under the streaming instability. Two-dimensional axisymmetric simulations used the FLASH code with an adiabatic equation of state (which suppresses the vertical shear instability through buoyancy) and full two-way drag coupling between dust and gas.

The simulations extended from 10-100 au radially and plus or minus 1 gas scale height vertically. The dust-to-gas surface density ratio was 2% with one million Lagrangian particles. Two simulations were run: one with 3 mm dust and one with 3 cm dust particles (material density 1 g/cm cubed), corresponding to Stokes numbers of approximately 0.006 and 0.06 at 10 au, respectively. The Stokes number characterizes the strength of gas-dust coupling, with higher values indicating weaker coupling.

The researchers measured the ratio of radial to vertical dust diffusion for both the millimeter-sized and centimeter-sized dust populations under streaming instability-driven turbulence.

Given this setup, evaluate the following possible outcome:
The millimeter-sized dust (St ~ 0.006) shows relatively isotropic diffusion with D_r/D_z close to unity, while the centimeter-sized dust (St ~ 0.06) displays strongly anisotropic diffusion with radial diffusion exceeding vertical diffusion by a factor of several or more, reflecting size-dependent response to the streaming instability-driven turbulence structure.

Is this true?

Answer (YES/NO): YES